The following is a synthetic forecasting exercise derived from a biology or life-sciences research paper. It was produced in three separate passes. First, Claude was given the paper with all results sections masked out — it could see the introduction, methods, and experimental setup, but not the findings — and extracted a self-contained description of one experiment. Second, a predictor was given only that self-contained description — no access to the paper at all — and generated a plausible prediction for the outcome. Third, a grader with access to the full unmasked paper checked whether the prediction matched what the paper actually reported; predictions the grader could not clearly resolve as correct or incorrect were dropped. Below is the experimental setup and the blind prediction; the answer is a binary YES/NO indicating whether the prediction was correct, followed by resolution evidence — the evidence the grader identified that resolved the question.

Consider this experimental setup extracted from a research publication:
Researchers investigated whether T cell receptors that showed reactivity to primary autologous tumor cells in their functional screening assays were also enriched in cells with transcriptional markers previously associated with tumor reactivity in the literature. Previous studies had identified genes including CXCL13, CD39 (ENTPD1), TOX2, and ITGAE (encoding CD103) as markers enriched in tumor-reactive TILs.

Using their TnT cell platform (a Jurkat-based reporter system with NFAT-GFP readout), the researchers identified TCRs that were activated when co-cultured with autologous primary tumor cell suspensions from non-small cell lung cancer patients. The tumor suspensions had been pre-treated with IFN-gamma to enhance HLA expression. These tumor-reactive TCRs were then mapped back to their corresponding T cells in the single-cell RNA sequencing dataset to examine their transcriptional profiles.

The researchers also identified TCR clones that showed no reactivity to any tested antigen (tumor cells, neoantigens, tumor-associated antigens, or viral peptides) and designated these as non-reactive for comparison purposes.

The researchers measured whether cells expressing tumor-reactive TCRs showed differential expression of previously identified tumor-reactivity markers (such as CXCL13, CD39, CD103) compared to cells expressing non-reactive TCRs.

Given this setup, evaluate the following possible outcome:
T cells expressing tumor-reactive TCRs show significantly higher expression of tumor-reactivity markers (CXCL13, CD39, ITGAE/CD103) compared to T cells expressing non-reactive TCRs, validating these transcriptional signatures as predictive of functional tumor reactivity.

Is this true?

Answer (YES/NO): YES